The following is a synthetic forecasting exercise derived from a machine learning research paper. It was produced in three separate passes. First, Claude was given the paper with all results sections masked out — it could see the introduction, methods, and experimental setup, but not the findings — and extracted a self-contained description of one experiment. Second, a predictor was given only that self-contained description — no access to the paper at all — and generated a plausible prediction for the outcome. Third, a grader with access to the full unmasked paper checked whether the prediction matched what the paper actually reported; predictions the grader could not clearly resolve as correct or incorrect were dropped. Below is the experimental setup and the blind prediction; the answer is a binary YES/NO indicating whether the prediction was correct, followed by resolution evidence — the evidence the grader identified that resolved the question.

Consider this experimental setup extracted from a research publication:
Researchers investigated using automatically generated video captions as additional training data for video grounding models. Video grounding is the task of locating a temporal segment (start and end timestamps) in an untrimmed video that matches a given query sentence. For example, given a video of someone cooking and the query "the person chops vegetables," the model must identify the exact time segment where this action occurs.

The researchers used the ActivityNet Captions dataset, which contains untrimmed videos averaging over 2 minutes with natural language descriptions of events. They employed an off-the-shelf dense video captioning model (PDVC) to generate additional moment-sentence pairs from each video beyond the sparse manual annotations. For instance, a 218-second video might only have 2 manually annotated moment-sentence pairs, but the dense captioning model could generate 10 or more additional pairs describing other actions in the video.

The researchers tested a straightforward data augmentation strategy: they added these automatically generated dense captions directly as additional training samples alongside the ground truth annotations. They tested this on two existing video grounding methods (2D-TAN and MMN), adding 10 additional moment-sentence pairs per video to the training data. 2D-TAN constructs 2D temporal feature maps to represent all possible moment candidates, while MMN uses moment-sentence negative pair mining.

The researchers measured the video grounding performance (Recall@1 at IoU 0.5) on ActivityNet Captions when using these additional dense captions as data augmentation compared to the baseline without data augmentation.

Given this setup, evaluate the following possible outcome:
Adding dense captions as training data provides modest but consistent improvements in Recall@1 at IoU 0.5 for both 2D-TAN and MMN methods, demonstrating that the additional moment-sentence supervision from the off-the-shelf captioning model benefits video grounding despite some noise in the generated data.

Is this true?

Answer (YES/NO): NO